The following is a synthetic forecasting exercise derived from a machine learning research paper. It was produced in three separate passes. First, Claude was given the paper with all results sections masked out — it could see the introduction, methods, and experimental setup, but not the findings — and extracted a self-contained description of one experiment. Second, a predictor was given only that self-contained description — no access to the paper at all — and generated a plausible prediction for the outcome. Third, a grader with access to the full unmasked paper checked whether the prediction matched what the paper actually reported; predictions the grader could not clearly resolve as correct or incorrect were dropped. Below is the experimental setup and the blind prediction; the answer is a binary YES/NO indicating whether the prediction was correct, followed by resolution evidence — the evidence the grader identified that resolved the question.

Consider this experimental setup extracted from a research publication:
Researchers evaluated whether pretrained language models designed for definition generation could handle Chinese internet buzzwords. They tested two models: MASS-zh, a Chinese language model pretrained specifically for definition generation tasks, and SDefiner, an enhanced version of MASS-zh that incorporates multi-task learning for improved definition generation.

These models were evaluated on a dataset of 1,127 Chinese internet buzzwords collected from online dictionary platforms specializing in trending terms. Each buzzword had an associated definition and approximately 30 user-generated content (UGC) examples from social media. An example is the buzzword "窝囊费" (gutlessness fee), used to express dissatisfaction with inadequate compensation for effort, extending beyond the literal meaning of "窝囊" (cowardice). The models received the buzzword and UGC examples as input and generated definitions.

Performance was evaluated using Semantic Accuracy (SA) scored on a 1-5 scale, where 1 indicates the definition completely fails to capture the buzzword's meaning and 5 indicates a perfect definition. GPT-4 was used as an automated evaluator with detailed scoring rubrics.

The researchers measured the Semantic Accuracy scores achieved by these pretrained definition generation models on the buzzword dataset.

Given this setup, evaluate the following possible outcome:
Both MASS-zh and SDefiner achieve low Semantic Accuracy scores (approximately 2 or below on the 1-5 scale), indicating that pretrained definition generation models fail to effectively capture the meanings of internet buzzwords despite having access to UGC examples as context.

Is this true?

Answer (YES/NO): YES